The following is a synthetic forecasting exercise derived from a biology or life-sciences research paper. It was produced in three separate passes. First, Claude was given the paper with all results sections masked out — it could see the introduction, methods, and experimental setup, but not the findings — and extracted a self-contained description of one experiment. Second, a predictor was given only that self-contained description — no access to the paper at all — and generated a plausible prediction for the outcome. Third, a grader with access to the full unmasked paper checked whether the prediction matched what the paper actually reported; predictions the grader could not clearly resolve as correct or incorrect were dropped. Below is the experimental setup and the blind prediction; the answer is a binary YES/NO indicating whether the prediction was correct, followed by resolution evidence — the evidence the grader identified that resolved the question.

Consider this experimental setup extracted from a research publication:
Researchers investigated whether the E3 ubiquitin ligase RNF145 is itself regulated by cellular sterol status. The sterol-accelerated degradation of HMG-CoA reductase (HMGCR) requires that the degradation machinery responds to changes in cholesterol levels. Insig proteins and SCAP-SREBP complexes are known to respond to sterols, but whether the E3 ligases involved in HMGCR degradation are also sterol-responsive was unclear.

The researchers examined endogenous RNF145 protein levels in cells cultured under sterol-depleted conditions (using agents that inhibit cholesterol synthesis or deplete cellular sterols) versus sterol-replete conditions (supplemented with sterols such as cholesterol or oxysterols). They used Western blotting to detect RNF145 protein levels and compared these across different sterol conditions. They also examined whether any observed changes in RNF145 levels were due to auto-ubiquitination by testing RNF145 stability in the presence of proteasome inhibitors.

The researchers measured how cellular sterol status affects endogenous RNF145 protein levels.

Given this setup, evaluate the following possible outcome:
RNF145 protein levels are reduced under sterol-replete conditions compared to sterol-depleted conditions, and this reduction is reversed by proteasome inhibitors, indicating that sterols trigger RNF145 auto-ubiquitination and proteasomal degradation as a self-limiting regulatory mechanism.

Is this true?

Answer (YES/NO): NO